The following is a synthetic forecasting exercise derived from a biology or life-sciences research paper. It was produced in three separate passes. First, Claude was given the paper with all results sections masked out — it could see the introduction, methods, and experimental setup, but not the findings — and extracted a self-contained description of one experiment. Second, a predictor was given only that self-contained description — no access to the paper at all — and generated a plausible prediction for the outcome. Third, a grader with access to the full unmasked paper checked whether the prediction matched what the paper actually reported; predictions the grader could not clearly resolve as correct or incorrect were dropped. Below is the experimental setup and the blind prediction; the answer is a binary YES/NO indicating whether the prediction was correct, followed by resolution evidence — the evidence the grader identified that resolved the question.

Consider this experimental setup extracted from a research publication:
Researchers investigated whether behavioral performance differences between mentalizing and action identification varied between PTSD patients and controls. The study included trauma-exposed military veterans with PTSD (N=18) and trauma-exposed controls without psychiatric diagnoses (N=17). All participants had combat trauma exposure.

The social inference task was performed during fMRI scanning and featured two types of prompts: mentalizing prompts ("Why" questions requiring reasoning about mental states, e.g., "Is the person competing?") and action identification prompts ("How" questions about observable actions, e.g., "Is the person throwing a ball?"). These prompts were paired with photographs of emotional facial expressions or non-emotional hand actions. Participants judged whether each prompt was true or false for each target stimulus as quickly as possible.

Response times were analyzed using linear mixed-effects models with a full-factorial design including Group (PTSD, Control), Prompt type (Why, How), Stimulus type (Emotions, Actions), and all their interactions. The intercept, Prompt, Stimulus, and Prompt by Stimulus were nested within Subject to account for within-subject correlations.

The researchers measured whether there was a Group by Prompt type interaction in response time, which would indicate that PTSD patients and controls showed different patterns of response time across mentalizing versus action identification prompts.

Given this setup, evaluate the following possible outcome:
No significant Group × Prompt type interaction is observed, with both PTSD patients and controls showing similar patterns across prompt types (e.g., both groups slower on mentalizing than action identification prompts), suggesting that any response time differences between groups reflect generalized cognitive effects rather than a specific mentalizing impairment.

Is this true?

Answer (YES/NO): YES